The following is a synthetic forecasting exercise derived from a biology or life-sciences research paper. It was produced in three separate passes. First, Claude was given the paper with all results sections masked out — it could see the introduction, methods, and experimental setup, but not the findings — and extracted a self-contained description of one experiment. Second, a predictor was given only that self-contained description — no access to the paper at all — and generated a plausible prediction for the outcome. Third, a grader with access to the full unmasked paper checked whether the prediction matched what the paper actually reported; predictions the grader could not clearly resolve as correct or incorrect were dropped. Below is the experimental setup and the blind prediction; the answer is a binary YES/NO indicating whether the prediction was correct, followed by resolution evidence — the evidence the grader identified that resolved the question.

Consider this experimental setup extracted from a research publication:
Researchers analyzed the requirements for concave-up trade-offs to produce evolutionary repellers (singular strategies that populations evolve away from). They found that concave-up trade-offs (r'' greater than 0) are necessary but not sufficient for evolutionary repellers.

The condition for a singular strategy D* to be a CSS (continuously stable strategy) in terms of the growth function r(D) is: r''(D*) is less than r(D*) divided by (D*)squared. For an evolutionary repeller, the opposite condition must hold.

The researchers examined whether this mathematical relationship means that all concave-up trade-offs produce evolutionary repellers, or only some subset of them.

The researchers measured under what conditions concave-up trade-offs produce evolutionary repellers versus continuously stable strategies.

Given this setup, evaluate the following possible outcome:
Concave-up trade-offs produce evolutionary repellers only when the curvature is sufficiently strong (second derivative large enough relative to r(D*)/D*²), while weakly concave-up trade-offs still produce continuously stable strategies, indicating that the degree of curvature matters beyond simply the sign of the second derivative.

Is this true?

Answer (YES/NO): YES